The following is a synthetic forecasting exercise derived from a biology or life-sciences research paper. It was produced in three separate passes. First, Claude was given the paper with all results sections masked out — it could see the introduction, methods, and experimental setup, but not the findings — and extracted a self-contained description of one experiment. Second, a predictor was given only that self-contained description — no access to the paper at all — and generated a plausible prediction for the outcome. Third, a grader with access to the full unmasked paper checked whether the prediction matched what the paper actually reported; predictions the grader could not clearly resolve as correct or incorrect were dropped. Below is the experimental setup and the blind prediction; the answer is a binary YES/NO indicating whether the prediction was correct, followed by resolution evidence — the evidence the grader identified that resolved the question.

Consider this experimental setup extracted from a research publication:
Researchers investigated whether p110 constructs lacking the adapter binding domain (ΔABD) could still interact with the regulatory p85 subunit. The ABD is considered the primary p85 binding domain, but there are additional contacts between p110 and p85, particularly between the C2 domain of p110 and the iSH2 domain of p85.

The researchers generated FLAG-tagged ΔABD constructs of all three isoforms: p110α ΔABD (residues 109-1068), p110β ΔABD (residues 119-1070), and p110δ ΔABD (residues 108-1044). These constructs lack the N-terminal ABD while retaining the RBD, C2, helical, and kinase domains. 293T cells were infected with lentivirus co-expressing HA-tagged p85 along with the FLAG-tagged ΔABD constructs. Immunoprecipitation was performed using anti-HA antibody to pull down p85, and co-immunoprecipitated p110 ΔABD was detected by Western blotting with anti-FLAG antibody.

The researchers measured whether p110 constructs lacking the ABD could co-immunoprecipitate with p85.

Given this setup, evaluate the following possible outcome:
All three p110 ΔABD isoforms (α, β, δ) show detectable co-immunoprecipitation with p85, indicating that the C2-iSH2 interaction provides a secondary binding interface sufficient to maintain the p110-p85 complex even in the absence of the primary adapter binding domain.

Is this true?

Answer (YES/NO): NO